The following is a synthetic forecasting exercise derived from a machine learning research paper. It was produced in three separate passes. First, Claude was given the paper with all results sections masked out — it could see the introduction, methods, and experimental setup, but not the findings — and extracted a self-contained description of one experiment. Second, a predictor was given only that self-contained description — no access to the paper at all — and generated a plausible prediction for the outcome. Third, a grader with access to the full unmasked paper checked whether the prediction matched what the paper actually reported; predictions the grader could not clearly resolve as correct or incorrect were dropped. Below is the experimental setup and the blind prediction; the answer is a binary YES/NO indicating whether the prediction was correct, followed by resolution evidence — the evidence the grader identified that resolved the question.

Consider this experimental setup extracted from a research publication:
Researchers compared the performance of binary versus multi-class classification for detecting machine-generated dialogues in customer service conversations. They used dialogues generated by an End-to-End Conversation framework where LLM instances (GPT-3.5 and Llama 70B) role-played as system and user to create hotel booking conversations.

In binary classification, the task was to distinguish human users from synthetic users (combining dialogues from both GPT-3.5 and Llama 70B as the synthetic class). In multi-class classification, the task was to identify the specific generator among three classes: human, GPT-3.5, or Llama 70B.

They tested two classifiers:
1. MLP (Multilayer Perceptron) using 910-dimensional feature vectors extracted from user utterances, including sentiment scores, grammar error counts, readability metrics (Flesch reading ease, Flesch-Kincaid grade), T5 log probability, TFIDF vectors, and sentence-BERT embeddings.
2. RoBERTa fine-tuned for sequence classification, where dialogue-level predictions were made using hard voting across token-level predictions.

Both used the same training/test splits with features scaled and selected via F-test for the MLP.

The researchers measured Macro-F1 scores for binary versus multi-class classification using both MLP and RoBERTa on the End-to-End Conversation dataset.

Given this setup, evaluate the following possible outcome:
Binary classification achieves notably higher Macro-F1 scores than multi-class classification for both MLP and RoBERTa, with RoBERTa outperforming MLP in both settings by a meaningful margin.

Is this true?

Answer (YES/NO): NO